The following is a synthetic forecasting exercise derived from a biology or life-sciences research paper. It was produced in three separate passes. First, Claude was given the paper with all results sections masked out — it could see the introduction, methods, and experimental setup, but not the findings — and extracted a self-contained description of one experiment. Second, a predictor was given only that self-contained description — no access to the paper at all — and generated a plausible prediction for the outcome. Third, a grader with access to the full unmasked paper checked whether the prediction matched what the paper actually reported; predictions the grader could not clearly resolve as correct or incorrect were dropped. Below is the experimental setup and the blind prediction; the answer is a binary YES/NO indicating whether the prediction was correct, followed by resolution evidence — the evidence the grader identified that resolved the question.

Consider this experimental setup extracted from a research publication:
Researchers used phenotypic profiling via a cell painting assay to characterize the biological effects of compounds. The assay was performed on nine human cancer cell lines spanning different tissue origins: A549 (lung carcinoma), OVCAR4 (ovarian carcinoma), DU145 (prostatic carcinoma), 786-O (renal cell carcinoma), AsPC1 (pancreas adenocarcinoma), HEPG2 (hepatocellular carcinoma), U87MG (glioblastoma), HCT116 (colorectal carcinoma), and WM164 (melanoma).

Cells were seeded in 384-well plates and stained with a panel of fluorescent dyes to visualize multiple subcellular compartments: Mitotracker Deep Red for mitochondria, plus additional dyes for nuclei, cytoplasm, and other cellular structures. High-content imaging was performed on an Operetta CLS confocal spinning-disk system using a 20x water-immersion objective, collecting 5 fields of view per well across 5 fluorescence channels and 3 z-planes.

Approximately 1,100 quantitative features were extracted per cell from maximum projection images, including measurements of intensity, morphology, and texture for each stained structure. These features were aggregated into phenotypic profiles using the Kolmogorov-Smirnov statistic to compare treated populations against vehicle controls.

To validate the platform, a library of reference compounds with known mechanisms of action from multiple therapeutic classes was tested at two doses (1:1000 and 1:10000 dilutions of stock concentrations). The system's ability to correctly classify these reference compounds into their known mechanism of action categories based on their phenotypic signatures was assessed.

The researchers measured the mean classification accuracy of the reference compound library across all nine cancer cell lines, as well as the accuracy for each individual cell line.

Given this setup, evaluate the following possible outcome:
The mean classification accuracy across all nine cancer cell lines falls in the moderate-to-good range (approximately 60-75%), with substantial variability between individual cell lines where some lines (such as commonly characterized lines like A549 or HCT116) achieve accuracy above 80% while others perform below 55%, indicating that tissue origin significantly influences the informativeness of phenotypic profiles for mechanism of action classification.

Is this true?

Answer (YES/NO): NO